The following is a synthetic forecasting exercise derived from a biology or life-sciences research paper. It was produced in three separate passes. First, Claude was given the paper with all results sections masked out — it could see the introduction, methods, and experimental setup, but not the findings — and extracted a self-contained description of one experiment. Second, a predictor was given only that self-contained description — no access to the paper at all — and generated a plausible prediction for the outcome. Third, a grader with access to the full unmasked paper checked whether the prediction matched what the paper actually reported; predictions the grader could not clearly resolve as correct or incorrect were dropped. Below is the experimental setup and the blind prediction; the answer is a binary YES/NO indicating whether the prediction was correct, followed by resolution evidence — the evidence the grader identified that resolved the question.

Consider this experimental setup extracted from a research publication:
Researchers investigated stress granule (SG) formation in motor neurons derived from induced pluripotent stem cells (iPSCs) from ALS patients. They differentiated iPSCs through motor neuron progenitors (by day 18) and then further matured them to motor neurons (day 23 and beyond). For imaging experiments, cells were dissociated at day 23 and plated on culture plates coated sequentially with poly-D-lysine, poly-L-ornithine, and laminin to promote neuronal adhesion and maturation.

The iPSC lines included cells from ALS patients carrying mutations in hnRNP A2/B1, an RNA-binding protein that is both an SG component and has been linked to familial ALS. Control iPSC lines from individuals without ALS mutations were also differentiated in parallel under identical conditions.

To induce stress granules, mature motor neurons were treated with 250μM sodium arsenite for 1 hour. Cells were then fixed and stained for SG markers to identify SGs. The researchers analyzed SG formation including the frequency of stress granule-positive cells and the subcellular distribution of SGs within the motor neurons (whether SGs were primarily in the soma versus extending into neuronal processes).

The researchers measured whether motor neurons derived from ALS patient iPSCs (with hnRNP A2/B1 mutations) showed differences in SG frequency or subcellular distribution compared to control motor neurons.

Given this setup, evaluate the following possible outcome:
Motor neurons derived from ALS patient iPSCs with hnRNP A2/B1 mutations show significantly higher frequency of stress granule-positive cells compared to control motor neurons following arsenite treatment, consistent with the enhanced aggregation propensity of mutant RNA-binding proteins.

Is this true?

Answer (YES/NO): YES